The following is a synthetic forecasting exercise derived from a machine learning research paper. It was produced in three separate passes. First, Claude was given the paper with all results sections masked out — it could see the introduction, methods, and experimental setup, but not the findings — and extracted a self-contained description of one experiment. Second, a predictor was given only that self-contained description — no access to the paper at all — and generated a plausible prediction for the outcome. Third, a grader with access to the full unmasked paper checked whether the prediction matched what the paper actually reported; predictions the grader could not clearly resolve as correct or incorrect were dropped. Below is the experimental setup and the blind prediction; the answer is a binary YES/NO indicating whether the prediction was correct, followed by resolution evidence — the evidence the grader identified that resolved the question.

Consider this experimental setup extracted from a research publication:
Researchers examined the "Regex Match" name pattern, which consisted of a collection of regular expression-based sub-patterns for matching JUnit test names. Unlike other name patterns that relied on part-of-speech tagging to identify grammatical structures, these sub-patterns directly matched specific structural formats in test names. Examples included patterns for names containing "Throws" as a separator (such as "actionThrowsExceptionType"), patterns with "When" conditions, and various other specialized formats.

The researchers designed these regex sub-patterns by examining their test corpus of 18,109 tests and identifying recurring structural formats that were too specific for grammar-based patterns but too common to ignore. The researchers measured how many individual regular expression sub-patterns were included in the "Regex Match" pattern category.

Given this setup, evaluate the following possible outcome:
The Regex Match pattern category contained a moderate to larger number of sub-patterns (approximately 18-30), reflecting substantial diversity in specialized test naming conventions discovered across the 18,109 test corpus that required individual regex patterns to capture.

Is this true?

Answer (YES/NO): NO